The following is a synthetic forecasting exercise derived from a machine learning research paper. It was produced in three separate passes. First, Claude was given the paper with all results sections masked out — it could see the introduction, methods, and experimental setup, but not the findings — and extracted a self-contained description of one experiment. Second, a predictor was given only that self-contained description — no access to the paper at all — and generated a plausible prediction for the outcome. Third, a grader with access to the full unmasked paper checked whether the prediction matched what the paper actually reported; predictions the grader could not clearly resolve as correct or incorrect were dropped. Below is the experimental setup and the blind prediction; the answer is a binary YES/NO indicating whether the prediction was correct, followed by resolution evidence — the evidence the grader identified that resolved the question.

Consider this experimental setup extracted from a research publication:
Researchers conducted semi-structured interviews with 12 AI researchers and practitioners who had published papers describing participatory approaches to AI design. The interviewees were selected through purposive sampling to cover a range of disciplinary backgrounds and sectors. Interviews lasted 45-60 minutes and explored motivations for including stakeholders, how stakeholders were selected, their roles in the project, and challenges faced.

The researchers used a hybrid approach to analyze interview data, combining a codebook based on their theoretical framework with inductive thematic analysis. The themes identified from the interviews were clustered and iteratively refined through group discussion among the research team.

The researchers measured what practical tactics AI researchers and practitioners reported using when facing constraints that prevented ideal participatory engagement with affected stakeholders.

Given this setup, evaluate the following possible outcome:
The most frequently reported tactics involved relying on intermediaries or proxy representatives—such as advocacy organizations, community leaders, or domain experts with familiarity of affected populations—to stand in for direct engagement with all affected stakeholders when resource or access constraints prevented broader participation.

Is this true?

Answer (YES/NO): NO